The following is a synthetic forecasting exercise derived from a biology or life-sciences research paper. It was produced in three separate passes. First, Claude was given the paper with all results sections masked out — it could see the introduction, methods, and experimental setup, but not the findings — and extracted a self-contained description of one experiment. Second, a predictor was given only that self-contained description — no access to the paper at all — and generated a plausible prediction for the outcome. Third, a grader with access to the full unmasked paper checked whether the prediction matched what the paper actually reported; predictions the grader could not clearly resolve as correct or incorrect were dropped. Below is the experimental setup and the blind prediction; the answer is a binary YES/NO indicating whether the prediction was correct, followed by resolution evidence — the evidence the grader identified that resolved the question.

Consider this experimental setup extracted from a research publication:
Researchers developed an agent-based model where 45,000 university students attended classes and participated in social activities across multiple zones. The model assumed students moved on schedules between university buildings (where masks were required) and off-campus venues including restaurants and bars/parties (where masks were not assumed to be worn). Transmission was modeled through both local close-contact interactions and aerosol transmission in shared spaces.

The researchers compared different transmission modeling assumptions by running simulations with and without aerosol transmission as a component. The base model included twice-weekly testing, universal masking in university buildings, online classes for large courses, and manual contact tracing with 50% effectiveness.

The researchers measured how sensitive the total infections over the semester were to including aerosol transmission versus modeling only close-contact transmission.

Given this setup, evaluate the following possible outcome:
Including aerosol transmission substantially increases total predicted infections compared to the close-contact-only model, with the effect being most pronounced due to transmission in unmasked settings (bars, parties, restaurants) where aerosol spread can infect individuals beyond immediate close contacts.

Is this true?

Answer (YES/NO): NO